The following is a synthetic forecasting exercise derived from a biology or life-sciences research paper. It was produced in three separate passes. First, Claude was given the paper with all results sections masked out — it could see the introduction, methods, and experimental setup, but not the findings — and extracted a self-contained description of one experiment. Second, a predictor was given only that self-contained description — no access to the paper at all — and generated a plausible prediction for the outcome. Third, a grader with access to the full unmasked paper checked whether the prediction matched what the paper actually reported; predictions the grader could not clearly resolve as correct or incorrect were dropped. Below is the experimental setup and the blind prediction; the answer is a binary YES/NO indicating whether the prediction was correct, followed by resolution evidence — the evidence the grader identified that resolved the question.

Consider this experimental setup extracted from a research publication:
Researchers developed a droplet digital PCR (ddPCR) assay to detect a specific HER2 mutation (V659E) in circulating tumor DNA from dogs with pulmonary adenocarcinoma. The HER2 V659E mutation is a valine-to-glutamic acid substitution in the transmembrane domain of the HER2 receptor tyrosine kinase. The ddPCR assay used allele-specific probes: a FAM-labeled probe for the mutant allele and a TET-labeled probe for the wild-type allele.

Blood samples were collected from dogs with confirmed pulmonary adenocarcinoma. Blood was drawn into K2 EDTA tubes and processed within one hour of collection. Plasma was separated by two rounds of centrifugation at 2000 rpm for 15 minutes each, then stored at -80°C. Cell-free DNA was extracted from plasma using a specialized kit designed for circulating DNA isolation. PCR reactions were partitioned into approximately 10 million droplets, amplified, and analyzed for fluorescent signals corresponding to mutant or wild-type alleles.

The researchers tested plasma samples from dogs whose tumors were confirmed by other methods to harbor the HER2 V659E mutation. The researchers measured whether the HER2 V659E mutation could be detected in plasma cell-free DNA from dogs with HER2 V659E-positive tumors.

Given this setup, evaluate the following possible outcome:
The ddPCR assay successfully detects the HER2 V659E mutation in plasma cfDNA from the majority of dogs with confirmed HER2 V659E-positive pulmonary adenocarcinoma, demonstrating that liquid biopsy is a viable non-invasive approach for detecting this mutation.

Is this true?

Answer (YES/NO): NO